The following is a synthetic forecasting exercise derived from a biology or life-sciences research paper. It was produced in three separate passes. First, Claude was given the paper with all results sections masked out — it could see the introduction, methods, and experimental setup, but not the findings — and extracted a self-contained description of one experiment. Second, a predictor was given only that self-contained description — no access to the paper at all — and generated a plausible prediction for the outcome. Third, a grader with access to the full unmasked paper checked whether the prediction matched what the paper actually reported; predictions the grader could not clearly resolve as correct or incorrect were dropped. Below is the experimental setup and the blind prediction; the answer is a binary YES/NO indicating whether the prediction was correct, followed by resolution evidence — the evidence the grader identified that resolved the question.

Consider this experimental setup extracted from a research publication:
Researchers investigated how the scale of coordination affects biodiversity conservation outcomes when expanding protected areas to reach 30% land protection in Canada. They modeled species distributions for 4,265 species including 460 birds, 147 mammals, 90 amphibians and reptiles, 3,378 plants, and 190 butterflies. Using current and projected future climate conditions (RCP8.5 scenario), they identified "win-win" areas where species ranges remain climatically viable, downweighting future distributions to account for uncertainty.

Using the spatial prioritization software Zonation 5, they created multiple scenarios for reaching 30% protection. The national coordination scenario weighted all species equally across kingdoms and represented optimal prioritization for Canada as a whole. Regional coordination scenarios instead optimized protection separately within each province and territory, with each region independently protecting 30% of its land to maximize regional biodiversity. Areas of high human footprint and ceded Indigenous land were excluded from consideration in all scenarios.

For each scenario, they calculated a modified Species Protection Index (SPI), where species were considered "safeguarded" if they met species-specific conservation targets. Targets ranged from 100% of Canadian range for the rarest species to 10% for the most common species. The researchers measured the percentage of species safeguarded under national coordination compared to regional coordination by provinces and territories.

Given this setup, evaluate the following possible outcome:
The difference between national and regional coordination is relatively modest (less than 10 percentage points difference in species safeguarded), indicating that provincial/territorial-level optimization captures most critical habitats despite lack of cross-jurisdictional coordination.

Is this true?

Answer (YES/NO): NO